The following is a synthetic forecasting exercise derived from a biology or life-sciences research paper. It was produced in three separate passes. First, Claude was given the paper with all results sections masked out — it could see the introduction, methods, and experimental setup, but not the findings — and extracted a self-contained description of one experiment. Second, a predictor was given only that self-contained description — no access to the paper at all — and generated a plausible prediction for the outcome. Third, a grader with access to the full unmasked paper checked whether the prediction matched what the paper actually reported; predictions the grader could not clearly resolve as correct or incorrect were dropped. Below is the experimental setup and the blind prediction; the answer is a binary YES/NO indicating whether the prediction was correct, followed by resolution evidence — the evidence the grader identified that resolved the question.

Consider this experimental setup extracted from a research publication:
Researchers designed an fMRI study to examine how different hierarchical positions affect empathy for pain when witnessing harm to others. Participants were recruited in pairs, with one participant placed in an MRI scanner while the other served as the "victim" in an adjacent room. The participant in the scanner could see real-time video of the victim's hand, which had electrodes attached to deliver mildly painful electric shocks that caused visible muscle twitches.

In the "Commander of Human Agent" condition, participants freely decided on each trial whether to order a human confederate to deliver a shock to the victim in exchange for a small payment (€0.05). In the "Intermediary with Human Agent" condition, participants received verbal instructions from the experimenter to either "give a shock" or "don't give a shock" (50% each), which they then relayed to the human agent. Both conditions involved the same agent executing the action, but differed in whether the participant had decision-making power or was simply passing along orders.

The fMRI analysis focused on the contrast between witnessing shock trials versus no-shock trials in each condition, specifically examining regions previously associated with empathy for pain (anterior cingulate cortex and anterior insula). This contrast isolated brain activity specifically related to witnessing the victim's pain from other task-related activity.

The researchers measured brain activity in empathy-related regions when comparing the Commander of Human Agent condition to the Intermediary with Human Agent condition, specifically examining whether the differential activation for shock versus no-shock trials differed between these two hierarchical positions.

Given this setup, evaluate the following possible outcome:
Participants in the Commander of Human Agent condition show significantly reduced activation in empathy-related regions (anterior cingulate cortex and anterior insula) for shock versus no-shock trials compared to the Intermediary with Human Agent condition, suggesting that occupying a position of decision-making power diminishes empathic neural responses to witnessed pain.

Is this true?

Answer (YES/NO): NO